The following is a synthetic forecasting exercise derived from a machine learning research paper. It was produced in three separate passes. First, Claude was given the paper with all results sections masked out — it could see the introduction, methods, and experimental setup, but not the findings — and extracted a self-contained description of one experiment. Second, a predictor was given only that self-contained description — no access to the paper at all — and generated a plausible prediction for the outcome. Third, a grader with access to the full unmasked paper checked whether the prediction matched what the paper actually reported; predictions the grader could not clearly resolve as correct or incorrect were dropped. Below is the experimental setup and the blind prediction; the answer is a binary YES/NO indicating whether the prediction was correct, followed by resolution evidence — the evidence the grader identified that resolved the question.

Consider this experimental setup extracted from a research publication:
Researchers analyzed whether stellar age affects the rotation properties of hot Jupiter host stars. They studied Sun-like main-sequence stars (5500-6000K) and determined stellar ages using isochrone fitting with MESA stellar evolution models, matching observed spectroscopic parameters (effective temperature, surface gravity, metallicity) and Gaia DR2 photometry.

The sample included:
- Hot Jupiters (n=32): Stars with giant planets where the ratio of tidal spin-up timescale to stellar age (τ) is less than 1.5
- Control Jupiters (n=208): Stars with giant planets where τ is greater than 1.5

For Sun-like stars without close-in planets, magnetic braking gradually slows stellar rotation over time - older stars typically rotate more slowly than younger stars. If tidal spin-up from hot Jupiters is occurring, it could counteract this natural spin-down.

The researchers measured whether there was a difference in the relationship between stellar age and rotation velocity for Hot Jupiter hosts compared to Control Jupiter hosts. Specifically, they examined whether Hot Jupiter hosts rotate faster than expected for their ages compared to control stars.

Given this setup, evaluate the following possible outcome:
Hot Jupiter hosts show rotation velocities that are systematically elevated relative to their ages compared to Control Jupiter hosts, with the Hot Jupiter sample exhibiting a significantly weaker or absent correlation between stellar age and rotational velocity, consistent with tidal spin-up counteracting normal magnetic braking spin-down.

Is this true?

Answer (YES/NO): NO